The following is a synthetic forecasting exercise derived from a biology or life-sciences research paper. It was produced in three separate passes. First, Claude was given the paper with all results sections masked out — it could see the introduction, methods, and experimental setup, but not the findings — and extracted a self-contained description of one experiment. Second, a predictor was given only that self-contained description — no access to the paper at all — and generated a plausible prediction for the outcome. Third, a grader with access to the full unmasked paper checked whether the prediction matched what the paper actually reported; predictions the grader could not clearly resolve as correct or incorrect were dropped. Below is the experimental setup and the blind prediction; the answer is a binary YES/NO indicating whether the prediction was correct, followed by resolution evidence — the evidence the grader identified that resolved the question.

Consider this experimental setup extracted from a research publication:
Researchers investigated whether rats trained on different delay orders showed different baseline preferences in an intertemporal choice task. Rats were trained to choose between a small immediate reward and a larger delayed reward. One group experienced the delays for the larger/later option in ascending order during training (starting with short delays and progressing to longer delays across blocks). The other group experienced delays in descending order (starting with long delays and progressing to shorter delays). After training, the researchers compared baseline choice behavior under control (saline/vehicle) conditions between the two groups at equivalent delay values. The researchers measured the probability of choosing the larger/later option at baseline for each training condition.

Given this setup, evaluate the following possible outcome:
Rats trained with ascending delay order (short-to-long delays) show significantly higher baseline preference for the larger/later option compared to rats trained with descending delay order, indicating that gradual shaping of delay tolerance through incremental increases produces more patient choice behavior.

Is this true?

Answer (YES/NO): NO